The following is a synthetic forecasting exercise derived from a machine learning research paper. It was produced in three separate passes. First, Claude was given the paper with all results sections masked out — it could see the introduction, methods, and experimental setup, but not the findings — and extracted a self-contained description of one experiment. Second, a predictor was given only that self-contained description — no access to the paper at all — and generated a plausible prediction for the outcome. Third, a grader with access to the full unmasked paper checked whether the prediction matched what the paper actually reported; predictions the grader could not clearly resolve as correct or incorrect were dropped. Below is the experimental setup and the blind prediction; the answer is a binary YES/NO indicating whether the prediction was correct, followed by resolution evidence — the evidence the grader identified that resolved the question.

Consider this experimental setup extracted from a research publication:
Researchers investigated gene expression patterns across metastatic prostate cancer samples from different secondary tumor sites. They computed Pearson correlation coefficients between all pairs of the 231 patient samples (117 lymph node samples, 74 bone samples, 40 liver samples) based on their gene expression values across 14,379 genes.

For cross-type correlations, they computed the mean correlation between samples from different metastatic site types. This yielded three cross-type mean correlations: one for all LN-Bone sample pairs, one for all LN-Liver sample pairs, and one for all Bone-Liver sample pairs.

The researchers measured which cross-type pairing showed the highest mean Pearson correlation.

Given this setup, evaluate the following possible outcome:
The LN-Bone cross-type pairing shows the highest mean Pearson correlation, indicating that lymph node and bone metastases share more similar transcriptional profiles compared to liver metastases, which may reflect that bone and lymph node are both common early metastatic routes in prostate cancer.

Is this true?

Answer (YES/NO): NO